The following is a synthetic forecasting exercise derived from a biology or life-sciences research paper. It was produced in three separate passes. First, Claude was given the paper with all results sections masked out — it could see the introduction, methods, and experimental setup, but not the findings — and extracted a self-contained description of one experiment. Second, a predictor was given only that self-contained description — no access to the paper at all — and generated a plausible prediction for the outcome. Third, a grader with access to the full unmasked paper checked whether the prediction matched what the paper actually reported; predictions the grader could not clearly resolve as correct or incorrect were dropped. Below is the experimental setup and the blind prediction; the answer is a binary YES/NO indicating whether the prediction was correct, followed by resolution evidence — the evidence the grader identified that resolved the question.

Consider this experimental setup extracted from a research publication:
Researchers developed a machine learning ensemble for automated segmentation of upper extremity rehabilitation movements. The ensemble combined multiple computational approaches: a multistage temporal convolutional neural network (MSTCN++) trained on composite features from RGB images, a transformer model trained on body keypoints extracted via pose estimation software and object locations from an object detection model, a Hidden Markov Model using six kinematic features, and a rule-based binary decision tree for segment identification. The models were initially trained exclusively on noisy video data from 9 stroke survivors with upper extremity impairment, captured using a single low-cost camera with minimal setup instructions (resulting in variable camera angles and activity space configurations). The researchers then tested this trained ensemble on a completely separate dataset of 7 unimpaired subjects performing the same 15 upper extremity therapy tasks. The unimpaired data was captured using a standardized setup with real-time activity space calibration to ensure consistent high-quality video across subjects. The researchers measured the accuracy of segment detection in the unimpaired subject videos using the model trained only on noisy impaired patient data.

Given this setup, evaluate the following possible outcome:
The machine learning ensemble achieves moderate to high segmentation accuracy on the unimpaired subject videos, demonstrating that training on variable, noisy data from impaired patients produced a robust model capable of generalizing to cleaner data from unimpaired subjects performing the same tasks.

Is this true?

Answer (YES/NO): YES